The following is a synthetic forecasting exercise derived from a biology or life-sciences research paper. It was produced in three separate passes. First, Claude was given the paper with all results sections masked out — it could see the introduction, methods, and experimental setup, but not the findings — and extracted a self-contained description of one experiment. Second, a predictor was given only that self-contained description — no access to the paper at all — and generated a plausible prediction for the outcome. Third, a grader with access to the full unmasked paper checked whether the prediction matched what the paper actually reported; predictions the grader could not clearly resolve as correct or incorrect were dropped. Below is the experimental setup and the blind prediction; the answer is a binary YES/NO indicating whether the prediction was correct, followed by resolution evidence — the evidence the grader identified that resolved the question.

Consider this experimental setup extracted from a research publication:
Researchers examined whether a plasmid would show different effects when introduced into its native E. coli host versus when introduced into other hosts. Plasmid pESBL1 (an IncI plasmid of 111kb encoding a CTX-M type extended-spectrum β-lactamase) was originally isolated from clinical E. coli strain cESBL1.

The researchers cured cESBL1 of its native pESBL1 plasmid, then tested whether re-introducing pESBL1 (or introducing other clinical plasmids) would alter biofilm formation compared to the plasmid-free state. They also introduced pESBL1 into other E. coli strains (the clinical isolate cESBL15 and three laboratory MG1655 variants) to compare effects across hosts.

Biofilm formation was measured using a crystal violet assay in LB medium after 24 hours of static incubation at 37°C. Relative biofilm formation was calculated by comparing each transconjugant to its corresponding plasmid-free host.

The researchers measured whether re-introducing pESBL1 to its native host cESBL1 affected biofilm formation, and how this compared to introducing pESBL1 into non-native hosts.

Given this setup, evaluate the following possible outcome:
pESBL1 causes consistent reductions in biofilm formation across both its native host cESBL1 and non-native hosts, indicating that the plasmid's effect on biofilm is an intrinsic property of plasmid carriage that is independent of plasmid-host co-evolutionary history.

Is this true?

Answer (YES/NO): NO